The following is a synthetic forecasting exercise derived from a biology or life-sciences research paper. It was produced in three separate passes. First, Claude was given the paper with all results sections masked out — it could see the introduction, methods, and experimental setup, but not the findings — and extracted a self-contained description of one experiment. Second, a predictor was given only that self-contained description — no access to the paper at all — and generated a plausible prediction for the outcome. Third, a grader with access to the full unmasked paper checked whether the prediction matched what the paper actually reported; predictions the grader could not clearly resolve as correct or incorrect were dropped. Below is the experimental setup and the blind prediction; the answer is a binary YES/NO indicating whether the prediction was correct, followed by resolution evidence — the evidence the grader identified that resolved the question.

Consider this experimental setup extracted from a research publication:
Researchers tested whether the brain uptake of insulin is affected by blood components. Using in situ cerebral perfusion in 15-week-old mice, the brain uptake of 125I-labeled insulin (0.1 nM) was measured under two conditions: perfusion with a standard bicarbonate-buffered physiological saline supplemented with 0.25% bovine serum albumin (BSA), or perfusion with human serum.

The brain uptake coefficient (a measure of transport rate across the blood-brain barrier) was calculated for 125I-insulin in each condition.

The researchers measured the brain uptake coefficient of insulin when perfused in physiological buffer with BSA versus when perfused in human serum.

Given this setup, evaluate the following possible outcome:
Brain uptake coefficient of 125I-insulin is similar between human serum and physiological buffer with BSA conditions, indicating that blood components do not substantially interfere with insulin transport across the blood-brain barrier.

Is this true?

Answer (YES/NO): NO